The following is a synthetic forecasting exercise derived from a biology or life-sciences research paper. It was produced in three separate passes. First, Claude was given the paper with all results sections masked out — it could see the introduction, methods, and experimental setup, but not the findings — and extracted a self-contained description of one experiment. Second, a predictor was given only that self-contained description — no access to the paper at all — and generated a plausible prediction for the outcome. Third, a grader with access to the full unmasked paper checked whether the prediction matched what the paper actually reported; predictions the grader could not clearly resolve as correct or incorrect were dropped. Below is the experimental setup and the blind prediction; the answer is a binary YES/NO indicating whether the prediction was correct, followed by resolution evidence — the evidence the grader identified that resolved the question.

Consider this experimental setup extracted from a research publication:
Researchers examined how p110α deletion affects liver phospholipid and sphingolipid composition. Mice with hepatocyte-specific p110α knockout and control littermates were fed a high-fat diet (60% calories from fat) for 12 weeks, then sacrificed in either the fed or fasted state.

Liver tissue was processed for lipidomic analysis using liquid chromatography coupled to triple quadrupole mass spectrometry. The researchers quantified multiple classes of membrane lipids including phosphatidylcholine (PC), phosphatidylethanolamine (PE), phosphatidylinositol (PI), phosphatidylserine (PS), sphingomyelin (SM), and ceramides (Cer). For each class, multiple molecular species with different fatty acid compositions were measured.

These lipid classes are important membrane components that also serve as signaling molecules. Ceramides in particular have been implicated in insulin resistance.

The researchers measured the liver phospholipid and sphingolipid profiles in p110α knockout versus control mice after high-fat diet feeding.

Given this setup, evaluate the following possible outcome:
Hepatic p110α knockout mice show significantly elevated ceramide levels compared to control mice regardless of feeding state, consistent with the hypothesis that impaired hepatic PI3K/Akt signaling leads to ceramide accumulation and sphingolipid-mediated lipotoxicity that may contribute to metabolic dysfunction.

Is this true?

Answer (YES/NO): NO